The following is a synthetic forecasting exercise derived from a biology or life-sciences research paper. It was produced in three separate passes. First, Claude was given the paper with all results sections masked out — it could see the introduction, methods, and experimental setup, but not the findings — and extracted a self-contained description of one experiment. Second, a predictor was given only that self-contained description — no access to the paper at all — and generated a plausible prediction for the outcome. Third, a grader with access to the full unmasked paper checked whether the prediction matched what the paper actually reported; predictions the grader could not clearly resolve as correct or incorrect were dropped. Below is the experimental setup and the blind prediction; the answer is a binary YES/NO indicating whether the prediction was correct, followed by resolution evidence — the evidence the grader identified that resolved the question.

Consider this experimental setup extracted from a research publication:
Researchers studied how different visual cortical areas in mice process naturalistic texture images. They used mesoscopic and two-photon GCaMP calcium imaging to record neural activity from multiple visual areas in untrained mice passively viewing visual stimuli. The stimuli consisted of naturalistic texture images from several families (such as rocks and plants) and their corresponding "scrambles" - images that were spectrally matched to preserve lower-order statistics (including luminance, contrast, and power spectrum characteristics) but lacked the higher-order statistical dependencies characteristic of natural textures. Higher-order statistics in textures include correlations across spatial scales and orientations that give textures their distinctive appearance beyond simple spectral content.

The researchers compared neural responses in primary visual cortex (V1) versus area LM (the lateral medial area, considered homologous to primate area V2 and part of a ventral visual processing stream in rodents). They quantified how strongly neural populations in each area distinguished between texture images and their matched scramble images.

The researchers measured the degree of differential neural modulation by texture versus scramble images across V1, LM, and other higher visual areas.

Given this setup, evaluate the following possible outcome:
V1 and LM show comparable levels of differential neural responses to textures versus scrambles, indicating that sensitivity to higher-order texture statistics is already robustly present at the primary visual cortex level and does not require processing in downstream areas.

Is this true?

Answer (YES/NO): NO